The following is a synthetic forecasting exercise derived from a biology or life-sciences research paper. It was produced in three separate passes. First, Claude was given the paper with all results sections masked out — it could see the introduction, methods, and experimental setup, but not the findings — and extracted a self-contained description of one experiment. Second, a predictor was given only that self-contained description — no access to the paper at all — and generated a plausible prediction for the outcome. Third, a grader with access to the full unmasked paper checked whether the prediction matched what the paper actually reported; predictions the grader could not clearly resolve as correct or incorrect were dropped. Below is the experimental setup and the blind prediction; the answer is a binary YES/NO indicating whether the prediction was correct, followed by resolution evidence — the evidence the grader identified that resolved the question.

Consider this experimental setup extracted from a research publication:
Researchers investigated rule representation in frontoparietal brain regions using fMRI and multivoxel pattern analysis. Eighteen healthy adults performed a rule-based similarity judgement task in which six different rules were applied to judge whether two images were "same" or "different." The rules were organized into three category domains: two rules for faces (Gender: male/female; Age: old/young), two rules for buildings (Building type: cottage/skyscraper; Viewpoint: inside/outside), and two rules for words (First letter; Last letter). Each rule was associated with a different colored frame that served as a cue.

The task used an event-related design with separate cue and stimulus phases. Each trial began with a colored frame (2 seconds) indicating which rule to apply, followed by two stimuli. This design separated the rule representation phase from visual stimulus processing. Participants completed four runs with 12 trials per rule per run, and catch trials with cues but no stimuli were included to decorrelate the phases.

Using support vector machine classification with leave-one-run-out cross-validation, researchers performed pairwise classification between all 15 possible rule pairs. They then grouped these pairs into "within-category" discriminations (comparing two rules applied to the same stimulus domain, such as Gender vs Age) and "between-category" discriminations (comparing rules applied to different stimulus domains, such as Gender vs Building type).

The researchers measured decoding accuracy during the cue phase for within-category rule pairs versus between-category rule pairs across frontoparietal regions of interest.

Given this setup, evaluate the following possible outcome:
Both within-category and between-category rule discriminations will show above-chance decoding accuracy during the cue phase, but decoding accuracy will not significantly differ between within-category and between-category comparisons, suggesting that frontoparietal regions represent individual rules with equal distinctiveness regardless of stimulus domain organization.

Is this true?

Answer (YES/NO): NO